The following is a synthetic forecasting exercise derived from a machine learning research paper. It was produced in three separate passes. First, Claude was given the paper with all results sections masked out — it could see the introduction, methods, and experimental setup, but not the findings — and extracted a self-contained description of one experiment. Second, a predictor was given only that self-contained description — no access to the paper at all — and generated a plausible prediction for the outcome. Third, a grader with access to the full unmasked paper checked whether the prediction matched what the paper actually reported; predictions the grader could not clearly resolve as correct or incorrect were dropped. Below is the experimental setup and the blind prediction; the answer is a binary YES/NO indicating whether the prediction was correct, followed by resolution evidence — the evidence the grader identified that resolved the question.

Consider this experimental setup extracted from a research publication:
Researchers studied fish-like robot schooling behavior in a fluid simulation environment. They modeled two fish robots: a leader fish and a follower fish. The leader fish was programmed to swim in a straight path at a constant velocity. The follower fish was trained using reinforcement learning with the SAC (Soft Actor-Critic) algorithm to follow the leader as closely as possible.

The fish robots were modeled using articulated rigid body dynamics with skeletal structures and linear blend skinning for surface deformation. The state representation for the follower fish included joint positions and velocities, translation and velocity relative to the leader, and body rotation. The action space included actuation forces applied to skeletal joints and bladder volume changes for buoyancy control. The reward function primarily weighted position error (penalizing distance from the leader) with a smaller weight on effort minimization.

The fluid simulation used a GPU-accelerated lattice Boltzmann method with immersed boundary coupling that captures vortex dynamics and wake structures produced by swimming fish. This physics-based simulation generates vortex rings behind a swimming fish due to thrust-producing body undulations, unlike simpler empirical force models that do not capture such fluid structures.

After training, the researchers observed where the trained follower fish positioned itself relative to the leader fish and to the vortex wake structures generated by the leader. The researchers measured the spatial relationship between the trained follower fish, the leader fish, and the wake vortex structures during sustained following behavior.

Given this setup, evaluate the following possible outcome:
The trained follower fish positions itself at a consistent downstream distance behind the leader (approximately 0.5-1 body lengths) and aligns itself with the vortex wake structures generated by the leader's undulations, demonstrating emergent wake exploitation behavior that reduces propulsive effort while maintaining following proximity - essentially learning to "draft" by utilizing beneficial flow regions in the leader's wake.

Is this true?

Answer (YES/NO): NO